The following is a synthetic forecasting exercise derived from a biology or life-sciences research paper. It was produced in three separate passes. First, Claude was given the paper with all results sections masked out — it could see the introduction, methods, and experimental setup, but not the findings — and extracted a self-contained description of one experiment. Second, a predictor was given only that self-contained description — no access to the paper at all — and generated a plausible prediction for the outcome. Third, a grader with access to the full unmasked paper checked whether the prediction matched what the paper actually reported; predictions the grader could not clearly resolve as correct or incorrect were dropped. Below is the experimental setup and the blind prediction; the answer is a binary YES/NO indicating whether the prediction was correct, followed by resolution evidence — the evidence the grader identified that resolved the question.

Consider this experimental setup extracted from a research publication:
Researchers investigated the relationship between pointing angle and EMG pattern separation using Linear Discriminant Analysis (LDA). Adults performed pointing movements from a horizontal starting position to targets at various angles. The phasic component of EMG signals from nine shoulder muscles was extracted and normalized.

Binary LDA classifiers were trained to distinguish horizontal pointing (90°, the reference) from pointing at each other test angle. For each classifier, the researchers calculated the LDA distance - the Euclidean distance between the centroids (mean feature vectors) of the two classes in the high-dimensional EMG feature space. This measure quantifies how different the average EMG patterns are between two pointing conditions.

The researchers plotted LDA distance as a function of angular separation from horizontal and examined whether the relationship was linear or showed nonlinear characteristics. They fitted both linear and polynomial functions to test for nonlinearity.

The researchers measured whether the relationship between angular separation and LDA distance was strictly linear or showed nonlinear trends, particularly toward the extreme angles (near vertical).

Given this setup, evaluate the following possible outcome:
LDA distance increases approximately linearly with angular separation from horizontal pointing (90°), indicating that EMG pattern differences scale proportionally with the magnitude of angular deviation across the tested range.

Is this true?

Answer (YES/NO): NO